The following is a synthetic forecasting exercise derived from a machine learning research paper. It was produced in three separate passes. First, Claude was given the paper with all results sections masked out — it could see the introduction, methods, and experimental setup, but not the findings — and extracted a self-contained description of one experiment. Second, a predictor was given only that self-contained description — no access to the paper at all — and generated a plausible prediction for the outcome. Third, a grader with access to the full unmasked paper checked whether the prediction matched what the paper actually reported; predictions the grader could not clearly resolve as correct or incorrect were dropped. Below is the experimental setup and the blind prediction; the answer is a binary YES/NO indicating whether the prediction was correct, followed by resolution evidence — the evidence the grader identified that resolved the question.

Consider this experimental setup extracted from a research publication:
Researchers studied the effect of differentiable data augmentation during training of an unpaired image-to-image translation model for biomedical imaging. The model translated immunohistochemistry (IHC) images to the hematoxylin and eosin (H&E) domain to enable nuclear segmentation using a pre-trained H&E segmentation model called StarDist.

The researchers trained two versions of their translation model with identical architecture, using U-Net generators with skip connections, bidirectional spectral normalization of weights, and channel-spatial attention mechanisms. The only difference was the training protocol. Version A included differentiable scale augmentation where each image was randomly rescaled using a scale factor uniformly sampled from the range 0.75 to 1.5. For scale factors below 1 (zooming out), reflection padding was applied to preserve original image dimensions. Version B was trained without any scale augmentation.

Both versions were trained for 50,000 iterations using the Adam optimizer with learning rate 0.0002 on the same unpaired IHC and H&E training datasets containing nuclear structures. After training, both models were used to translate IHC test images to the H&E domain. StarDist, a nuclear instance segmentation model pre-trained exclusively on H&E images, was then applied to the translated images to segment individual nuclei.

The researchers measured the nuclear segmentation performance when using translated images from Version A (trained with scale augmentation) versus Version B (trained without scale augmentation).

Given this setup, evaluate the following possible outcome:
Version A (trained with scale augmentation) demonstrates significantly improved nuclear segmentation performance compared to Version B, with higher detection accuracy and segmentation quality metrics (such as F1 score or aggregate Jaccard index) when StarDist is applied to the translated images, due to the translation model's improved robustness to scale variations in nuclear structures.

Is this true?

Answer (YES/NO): YES